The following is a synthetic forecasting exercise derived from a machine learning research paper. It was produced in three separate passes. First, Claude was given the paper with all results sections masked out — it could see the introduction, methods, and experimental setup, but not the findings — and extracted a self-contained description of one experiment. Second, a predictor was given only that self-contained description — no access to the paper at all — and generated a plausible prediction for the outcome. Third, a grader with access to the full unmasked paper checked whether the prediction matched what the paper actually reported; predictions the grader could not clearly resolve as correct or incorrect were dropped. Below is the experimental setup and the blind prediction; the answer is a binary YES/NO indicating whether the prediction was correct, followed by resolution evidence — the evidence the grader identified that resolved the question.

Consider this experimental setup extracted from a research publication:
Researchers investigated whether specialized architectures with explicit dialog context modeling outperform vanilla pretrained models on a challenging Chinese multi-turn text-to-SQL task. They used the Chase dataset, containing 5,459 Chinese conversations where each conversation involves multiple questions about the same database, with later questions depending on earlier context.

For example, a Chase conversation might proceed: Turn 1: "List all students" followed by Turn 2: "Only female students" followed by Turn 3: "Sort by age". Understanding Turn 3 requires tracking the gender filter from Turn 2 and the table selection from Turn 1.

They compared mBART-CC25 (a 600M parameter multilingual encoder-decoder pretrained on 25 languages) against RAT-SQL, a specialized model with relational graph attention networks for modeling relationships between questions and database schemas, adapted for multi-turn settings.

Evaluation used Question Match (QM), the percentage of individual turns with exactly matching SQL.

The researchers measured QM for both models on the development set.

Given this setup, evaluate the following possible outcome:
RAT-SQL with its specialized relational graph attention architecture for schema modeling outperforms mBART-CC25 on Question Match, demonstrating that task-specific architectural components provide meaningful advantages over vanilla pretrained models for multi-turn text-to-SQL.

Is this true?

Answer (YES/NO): NO